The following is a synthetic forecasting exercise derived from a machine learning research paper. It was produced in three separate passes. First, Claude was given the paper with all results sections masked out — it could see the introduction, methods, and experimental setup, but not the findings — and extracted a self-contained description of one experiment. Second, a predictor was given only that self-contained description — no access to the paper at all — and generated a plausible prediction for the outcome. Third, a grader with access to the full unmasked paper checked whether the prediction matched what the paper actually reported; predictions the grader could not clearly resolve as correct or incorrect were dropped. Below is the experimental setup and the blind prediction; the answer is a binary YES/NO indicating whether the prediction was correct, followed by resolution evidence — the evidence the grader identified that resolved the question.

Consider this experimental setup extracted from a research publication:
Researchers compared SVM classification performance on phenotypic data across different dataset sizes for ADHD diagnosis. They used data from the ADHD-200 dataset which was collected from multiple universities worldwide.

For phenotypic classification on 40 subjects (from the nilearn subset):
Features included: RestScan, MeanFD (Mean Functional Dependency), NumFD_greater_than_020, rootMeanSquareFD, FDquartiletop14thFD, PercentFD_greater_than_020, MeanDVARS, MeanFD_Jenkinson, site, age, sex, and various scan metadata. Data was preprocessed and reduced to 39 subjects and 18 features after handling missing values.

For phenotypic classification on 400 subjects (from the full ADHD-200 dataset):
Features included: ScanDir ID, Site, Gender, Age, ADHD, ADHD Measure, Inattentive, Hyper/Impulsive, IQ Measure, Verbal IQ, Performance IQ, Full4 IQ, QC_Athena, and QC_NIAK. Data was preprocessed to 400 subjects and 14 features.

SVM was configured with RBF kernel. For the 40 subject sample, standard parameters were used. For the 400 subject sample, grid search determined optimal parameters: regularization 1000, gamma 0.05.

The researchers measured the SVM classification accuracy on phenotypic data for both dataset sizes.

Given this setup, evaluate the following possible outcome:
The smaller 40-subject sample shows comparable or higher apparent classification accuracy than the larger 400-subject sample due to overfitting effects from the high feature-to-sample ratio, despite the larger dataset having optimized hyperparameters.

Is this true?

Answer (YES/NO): YES